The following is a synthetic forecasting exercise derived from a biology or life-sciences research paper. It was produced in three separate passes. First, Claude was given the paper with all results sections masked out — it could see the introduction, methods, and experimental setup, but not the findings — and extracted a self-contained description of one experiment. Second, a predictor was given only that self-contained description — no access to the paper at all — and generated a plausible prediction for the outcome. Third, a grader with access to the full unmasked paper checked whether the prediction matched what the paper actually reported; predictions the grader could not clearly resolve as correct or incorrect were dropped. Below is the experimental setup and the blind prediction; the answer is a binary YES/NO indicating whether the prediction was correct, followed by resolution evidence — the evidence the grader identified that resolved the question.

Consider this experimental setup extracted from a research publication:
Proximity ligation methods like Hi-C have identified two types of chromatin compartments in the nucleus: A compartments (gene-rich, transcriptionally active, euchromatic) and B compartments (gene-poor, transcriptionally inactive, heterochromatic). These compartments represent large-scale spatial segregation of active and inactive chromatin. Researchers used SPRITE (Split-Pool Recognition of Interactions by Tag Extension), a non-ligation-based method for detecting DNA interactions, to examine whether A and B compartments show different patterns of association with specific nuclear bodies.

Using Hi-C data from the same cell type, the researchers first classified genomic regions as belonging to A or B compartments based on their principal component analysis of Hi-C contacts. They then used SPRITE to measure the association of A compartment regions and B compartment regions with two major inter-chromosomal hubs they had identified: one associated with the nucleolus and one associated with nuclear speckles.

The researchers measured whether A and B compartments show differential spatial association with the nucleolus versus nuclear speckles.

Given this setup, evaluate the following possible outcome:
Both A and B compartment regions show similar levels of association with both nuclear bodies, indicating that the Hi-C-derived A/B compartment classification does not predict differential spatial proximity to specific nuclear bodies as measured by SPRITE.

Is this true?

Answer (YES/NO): NO